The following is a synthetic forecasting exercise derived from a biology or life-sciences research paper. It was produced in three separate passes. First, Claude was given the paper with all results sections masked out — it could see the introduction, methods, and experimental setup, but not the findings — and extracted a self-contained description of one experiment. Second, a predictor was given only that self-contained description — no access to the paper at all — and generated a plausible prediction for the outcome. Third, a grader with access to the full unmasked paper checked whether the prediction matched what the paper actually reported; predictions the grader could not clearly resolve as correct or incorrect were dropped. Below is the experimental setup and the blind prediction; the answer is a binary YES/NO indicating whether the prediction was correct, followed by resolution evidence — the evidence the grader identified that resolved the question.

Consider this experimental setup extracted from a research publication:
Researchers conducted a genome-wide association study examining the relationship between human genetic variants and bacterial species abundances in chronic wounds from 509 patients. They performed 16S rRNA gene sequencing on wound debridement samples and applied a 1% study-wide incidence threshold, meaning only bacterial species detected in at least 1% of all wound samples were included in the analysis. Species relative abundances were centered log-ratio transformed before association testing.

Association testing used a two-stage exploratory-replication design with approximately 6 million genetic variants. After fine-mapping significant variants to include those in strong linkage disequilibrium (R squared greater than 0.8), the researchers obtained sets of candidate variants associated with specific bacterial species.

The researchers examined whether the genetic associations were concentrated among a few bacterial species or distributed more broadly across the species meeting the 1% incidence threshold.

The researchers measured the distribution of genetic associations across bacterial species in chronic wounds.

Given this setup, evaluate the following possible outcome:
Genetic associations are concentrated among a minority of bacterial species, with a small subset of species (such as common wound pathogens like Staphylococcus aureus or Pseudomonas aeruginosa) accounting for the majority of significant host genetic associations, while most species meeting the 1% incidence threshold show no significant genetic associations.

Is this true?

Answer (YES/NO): NO